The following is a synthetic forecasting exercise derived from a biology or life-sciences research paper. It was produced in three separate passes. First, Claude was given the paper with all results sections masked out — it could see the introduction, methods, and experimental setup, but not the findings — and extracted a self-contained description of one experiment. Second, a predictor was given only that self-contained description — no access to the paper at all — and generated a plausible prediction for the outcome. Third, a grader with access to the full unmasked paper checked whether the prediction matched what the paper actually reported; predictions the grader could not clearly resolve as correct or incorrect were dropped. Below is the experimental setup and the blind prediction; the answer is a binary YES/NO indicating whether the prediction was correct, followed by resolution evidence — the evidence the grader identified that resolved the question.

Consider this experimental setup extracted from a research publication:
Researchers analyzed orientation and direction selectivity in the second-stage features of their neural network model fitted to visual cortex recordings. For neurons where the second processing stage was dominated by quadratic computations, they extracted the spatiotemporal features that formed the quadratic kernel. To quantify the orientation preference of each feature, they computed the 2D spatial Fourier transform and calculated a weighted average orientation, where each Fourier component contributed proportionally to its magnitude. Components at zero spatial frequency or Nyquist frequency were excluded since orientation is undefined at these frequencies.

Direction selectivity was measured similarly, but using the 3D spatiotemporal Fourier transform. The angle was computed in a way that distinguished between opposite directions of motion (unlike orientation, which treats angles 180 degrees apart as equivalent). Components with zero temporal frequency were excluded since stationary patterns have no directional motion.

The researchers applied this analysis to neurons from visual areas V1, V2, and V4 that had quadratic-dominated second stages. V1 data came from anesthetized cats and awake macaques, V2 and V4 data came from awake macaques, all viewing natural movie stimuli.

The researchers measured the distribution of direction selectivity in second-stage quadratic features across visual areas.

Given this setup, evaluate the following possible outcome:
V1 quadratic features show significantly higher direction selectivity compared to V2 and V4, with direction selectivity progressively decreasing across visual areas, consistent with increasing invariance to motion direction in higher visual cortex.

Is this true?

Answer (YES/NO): NO